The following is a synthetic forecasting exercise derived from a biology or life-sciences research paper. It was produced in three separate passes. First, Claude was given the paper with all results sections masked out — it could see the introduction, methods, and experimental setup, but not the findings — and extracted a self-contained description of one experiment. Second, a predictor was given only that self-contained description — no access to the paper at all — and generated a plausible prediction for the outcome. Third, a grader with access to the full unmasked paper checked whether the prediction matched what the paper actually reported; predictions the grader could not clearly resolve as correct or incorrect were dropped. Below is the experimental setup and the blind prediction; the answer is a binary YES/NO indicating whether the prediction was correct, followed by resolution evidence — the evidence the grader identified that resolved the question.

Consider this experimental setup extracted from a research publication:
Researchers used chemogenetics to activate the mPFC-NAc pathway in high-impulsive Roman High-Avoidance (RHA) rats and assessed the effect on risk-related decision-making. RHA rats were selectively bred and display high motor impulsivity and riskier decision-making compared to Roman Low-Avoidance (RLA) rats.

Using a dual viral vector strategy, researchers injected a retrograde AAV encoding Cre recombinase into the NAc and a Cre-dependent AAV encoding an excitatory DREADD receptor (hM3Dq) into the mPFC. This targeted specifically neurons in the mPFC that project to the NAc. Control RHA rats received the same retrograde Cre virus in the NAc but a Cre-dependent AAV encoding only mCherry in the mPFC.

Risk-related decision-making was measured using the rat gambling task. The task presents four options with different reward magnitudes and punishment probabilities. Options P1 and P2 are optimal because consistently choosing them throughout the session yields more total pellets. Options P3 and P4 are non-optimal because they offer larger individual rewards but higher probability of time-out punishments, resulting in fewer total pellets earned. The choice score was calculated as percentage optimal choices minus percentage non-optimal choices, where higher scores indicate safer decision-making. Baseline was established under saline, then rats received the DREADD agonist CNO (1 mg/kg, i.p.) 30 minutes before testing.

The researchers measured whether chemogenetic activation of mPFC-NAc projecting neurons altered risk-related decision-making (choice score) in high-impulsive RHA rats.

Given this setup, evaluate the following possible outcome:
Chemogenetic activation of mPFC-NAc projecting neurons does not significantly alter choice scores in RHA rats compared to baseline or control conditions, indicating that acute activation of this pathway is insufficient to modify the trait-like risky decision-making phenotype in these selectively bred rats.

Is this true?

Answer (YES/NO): YES